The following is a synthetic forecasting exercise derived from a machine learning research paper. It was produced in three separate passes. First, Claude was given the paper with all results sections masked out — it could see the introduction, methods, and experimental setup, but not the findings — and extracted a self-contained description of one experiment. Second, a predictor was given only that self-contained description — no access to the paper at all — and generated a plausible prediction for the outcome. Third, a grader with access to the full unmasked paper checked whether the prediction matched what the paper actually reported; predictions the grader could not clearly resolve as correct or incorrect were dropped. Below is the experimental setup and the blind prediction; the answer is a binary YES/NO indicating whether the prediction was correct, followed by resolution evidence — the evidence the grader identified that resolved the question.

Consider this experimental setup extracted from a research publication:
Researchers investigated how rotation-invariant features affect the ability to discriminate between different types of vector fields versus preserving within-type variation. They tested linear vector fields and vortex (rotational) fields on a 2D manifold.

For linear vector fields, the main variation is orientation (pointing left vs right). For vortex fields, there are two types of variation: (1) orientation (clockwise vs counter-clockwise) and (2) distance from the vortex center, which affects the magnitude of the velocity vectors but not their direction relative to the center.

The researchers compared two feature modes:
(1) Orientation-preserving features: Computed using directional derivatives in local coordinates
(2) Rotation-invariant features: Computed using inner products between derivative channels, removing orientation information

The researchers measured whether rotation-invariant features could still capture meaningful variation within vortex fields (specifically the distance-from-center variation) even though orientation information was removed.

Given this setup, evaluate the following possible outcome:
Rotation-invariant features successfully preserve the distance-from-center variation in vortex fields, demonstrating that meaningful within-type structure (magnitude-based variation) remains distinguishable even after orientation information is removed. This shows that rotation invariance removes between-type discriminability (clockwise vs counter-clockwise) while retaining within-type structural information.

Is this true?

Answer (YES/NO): YES